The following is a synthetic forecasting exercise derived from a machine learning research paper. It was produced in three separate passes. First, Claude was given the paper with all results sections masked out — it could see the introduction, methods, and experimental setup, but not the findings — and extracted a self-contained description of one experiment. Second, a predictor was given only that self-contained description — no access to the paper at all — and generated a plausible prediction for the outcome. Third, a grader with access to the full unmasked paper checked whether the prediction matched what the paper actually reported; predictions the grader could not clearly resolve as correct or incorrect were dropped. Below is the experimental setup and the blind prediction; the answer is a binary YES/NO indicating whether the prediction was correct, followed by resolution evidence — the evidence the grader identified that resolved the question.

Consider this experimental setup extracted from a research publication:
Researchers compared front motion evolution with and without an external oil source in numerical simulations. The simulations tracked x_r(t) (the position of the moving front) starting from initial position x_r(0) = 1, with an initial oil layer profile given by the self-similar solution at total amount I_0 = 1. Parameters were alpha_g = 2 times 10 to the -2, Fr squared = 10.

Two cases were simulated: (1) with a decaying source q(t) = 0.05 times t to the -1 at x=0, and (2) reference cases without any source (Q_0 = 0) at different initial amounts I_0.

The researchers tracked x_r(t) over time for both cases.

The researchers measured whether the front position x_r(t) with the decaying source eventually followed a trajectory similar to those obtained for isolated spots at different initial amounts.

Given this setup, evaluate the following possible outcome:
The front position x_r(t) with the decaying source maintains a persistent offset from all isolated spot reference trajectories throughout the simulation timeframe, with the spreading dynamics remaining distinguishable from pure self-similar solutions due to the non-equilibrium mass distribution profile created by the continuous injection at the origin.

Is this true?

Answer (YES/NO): NO